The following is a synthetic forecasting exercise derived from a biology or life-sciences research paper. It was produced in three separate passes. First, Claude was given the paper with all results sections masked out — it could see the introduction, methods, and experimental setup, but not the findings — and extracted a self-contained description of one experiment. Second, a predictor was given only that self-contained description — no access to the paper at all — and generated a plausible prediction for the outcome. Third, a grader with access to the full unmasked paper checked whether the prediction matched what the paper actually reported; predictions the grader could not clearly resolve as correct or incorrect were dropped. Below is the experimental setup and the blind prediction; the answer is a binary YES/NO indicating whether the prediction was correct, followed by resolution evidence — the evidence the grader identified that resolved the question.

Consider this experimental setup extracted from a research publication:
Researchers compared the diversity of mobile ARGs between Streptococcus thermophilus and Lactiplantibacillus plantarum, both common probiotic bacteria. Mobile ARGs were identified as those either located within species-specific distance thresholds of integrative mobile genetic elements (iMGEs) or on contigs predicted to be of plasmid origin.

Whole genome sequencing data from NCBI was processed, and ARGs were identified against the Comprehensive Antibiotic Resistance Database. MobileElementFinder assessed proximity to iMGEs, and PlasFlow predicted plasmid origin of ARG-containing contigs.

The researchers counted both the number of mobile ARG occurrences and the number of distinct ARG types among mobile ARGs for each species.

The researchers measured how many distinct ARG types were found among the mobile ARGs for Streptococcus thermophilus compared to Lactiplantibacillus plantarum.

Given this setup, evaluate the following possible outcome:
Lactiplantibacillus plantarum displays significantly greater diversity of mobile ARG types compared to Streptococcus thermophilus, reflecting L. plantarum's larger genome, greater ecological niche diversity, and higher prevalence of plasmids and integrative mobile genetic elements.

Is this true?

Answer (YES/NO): NO